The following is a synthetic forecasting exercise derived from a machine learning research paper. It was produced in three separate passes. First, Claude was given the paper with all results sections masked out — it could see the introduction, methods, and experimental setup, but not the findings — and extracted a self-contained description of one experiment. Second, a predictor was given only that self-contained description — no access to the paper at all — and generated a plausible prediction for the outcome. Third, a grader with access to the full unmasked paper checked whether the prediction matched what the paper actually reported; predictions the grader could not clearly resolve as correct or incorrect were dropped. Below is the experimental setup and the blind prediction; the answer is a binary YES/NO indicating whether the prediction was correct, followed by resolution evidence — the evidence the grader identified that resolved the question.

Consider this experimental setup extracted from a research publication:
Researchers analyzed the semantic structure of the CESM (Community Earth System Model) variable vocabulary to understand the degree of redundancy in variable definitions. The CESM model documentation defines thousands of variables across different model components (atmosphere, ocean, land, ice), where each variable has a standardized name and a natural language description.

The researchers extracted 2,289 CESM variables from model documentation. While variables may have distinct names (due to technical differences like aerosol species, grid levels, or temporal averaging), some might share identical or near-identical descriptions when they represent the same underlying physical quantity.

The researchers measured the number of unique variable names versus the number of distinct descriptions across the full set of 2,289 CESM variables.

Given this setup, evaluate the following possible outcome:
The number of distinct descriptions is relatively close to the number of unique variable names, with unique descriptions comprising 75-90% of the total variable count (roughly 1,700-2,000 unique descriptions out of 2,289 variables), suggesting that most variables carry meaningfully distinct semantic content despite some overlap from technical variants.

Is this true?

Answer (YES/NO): YES